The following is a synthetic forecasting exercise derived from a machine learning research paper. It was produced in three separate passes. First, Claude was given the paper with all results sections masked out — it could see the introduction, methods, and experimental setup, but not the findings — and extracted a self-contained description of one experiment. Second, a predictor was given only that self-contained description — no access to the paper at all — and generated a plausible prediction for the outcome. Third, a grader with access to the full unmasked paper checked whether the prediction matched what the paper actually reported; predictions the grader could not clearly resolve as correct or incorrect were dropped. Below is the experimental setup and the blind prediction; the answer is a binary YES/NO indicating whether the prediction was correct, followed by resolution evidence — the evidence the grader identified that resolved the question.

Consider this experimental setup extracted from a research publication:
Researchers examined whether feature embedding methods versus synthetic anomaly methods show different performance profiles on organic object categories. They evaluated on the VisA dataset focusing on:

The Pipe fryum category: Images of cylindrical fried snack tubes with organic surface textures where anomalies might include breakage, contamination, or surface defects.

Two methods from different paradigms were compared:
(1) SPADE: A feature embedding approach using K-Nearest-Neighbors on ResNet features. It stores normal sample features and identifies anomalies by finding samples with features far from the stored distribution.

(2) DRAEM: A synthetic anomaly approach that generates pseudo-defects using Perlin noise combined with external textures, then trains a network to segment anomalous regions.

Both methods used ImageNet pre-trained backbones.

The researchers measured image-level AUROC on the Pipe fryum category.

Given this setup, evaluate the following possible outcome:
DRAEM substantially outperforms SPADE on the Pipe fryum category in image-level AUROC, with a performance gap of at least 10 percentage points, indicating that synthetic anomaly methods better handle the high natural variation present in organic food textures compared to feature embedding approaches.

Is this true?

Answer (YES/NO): YES